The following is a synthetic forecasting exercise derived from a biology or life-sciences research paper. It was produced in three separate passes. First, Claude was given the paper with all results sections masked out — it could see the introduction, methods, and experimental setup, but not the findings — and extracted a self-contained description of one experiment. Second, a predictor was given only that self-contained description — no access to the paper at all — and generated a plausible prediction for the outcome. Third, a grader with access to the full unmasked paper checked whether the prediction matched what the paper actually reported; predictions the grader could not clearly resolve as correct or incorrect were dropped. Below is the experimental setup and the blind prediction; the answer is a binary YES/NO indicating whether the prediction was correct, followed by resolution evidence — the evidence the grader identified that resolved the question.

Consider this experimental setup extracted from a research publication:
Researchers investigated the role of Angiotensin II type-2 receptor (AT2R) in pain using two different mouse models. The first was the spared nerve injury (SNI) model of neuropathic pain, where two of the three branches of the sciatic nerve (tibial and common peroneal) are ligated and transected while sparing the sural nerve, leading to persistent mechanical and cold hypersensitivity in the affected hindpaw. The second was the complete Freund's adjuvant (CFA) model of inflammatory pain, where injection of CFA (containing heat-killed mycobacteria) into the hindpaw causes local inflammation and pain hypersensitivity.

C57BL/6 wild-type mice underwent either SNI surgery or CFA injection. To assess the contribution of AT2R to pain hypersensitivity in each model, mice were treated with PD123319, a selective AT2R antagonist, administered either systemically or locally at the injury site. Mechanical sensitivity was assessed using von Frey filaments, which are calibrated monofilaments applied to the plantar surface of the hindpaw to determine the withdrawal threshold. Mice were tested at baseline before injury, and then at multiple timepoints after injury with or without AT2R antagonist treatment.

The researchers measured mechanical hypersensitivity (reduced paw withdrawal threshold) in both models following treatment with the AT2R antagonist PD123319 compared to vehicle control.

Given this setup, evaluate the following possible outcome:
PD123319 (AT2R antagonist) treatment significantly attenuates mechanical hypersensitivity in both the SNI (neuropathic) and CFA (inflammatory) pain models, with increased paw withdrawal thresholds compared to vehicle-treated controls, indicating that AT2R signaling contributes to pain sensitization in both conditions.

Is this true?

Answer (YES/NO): NO